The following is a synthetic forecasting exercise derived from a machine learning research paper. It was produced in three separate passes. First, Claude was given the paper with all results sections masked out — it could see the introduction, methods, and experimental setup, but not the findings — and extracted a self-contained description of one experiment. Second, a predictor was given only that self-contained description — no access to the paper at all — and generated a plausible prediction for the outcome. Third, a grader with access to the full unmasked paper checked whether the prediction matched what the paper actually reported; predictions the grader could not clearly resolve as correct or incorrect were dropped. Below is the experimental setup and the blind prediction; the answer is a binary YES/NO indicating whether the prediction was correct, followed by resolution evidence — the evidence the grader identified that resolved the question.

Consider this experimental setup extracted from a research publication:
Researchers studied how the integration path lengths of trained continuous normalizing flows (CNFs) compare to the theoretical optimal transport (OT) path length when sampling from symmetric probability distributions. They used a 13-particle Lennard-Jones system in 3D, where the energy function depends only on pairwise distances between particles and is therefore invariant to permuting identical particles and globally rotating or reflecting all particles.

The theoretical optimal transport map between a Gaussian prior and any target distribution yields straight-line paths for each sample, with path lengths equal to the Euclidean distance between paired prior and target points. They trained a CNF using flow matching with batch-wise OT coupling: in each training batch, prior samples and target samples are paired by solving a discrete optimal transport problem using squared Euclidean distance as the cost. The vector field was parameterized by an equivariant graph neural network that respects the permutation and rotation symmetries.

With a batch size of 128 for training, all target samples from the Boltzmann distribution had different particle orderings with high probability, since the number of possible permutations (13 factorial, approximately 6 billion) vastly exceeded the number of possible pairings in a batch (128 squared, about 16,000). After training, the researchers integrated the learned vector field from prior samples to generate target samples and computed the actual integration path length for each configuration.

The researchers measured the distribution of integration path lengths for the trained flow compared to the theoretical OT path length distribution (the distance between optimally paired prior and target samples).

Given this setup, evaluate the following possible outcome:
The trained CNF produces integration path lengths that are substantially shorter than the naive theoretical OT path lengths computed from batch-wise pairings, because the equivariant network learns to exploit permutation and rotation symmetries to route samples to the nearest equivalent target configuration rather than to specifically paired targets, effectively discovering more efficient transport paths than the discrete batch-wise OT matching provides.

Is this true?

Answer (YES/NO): NO